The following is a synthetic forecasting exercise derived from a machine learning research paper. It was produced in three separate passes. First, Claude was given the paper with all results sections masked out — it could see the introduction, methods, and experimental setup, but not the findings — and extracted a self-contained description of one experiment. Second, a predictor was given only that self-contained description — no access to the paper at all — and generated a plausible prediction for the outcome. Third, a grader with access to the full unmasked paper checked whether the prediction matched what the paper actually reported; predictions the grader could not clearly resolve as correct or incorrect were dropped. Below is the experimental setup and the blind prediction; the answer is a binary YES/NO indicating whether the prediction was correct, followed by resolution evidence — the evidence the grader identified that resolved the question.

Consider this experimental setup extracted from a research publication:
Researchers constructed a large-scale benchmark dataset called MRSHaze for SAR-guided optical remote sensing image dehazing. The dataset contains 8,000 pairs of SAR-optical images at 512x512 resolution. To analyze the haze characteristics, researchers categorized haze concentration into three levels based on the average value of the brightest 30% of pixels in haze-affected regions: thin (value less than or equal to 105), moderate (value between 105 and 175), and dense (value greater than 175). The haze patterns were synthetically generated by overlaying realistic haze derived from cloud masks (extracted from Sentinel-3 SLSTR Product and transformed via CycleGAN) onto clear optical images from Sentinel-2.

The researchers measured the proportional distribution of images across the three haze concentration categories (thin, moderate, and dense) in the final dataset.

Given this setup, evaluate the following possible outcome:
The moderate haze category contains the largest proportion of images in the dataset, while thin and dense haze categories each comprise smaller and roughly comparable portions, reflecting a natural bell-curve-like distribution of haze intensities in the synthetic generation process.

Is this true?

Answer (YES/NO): NO